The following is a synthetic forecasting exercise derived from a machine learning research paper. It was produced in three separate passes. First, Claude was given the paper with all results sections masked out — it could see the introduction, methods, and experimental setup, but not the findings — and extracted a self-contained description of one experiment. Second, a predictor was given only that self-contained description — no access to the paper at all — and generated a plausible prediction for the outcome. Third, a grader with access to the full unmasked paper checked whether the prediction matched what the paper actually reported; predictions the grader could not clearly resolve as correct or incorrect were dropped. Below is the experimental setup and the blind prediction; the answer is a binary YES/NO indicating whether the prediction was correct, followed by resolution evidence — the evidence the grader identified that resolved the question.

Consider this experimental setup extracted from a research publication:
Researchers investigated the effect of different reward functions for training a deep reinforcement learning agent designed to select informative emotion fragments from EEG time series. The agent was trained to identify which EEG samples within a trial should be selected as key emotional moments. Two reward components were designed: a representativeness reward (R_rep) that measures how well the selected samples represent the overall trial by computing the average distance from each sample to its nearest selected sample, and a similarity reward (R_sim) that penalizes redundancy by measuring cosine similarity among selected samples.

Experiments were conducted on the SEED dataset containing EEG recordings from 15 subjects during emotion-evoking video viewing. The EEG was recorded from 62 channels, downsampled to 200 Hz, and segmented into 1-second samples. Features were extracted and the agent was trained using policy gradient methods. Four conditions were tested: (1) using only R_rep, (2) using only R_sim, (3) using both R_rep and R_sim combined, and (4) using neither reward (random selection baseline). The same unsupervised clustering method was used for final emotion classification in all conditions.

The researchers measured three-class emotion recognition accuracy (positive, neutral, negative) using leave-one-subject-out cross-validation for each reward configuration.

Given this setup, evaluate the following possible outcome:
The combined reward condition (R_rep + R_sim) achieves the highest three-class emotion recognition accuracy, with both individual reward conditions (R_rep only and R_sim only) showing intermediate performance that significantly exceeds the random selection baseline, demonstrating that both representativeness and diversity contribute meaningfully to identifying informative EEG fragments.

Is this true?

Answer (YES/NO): NO